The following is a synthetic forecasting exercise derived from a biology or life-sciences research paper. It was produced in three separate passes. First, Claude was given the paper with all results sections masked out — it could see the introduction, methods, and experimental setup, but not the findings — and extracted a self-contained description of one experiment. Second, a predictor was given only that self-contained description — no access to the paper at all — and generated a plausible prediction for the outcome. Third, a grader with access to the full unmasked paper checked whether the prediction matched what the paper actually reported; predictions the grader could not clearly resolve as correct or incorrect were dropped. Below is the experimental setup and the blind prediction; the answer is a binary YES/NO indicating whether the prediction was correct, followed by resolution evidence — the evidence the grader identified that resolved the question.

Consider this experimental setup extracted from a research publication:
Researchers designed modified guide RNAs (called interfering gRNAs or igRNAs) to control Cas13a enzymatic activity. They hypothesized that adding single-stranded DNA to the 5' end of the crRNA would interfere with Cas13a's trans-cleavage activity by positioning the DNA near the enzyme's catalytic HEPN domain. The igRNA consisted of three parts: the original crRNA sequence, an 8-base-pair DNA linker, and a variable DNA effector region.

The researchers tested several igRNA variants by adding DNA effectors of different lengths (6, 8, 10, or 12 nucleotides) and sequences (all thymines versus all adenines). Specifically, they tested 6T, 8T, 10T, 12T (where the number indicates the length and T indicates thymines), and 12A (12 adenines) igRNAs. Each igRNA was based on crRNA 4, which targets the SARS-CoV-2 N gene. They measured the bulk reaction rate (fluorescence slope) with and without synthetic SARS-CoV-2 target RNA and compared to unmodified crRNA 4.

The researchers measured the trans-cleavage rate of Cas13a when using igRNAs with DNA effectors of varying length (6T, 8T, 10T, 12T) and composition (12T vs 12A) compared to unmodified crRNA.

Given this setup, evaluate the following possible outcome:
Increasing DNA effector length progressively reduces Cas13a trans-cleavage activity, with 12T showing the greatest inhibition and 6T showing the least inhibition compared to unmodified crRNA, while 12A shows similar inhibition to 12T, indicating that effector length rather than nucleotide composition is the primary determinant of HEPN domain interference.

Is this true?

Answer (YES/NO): NO